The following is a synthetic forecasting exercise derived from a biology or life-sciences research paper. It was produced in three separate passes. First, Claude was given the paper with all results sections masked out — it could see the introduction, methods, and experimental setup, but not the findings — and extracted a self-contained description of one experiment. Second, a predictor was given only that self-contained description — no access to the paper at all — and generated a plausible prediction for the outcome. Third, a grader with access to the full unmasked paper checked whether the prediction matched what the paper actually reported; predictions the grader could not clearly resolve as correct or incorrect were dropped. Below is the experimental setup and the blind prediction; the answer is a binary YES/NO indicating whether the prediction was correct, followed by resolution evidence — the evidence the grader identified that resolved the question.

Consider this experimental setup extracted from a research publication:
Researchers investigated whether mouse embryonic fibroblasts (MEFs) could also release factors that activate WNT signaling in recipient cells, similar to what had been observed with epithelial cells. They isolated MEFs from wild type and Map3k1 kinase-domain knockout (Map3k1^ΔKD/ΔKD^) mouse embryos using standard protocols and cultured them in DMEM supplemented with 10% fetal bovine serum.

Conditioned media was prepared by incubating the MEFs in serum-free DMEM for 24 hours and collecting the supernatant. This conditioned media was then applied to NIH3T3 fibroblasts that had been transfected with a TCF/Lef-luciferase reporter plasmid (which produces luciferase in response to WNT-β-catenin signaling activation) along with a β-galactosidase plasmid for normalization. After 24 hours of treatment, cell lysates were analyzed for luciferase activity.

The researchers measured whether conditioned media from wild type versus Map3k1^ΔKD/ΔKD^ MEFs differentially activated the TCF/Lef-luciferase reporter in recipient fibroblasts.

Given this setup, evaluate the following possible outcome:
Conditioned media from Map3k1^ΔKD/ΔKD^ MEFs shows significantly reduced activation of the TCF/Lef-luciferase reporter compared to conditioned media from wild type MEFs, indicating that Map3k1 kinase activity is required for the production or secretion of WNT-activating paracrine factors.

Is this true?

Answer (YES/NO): NO